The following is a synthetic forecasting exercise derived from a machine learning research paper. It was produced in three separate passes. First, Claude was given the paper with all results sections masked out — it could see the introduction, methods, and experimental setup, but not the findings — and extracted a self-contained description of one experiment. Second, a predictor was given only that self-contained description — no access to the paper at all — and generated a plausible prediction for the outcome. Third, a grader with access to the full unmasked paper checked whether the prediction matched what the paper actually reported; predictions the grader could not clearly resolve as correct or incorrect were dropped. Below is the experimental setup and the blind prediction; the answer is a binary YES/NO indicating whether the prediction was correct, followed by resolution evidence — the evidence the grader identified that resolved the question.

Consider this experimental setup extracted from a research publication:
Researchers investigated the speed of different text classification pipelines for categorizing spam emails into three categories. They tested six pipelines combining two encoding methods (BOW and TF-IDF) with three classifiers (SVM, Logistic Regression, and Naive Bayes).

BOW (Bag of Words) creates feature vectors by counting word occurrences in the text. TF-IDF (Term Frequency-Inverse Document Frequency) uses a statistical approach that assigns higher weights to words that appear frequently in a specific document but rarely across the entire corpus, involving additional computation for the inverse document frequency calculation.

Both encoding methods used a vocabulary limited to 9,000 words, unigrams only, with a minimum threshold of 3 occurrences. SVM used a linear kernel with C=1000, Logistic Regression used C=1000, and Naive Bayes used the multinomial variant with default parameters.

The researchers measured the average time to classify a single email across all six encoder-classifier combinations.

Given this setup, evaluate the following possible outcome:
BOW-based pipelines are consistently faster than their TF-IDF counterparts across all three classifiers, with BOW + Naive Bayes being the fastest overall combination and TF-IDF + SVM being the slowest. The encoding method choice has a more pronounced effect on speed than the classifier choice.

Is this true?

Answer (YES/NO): NO